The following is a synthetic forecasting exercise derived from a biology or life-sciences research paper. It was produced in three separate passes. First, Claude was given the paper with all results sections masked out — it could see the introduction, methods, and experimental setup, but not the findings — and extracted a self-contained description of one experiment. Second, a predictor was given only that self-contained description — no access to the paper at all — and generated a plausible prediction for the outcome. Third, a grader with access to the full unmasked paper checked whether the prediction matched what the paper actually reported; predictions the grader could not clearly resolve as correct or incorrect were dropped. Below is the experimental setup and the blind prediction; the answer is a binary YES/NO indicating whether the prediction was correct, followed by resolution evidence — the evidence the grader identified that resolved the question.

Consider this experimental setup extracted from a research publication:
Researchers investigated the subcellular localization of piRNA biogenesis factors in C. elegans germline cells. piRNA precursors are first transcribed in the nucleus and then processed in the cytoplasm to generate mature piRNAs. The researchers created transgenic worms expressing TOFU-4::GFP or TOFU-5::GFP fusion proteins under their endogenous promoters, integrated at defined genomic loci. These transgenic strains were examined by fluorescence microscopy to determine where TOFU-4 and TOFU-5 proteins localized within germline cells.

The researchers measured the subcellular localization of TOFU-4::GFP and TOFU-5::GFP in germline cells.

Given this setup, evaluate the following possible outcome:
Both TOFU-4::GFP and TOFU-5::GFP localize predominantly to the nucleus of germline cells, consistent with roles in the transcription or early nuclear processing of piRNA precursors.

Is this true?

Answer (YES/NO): YES